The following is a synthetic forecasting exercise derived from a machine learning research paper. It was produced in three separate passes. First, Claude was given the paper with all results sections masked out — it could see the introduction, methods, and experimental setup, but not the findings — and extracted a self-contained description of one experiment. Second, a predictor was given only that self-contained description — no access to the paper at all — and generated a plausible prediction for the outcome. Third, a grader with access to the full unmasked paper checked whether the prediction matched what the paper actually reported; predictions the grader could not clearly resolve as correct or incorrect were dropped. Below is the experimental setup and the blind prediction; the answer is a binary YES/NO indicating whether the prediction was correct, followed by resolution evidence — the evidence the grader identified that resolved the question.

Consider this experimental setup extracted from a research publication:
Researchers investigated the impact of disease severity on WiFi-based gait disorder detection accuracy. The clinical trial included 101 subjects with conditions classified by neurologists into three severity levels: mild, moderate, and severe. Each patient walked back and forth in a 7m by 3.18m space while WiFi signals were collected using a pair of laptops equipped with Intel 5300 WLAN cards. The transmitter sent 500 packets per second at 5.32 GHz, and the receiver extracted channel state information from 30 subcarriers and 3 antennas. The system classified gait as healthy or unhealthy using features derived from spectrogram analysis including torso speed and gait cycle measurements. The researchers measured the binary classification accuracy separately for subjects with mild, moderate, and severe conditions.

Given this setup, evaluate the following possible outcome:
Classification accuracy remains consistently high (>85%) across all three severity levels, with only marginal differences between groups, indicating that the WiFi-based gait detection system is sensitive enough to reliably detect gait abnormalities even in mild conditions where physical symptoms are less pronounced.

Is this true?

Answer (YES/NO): NO